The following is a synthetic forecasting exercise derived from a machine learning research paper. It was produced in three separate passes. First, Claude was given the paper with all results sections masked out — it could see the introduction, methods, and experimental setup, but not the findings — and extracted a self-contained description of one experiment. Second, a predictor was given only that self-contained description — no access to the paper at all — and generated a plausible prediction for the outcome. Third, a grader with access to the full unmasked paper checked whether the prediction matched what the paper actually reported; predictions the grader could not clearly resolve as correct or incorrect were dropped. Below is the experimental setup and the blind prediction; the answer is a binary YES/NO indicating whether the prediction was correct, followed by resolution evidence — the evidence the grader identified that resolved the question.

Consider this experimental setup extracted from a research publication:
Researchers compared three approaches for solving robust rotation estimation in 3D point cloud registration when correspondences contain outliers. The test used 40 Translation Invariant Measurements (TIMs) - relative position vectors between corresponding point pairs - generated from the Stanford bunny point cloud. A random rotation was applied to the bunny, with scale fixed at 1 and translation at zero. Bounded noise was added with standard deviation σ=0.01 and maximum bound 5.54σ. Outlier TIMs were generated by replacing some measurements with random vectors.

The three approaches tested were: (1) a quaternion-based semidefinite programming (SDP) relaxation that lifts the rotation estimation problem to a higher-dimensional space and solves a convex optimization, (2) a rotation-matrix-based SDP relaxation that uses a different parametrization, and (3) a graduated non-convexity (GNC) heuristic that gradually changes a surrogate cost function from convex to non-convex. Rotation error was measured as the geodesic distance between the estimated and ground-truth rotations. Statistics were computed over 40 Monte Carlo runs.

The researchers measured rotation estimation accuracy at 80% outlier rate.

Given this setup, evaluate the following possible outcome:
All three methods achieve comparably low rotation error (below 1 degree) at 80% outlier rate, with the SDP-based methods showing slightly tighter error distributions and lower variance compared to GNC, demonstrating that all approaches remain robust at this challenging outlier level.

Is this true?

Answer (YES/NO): NO